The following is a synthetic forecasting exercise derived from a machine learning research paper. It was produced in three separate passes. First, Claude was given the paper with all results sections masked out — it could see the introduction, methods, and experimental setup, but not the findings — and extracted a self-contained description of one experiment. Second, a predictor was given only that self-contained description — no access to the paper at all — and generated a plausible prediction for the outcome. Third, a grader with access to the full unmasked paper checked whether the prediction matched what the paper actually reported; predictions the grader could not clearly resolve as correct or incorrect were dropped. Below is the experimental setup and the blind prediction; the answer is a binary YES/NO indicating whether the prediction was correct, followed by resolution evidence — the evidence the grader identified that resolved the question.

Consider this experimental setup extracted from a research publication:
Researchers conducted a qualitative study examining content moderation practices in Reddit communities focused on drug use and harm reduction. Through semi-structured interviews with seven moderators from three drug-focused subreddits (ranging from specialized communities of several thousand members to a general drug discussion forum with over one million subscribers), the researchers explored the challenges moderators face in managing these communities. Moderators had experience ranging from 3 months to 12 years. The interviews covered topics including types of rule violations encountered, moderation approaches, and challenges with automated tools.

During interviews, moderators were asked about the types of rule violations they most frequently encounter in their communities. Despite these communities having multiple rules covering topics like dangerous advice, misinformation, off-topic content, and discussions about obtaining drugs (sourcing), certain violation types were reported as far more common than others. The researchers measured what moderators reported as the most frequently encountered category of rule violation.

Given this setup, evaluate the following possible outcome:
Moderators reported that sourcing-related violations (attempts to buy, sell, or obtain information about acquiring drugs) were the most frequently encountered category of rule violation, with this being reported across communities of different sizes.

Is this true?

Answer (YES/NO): YES